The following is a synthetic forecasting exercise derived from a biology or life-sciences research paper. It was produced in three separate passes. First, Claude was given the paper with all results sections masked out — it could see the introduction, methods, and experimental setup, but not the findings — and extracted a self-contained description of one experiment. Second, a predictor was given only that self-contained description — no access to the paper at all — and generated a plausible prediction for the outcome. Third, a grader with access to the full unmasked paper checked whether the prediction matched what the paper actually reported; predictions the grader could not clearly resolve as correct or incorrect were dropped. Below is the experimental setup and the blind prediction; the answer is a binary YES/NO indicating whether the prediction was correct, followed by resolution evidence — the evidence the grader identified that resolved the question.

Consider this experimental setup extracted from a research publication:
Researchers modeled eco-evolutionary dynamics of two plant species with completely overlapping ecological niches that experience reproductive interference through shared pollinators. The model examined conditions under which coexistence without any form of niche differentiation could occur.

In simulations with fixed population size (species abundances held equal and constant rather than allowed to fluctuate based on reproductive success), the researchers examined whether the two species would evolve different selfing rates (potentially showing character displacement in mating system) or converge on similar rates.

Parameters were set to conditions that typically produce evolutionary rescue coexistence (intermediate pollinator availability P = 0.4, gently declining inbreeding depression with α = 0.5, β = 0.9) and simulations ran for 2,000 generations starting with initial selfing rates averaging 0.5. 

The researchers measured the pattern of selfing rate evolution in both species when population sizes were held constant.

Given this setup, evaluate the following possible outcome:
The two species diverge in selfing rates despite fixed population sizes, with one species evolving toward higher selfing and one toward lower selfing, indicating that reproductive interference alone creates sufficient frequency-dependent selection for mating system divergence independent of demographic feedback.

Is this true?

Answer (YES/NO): NO